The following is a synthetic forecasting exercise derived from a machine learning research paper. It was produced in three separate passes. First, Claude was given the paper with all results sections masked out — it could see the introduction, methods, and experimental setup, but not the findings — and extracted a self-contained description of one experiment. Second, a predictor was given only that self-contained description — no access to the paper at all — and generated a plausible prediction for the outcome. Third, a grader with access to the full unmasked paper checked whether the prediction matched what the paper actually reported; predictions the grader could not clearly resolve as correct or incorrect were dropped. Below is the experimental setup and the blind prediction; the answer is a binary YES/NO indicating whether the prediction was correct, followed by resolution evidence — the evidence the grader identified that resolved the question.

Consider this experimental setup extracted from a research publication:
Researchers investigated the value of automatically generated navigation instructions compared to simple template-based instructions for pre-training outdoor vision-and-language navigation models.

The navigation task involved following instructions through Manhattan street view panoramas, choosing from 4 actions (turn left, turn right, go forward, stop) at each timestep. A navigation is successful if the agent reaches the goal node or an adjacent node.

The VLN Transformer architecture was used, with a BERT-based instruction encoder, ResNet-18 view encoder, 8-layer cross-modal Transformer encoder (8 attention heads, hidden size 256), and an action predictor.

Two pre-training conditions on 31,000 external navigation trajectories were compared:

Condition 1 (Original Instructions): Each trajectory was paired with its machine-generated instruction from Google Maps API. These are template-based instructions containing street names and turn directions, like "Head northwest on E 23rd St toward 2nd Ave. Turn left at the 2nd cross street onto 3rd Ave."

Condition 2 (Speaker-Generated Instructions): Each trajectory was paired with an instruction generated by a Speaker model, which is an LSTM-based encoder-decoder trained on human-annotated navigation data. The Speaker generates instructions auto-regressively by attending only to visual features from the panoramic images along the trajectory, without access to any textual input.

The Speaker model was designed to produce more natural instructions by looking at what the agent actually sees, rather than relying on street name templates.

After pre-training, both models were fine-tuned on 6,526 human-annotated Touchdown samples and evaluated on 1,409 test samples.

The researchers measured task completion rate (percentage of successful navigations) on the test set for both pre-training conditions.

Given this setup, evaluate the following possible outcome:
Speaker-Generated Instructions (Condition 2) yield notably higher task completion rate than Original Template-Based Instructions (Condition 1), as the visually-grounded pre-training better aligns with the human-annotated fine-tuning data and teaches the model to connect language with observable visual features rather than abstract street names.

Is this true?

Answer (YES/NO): NO